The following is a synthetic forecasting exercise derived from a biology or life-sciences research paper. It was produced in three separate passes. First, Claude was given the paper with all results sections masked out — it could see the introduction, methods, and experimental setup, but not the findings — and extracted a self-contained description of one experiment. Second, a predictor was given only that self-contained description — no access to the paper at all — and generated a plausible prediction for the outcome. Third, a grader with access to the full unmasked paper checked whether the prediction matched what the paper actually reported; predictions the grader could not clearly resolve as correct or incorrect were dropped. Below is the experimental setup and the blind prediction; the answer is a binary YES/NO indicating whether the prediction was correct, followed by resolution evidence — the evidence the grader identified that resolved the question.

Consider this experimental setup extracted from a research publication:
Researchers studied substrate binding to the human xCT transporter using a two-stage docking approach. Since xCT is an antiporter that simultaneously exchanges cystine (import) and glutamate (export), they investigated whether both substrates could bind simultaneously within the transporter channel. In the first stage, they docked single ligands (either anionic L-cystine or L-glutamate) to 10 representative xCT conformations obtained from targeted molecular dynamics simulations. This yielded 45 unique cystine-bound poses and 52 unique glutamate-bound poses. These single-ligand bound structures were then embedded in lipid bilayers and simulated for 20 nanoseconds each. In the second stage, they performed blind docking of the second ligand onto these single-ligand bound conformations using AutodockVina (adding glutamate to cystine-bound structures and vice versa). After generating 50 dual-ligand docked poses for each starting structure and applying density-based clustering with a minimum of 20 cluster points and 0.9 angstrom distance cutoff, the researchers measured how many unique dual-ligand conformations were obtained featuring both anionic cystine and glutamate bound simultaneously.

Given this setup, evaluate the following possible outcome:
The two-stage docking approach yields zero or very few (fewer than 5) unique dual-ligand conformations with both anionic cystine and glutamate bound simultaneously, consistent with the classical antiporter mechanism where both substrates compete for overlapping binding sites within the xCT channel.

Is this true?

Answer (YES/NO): NO